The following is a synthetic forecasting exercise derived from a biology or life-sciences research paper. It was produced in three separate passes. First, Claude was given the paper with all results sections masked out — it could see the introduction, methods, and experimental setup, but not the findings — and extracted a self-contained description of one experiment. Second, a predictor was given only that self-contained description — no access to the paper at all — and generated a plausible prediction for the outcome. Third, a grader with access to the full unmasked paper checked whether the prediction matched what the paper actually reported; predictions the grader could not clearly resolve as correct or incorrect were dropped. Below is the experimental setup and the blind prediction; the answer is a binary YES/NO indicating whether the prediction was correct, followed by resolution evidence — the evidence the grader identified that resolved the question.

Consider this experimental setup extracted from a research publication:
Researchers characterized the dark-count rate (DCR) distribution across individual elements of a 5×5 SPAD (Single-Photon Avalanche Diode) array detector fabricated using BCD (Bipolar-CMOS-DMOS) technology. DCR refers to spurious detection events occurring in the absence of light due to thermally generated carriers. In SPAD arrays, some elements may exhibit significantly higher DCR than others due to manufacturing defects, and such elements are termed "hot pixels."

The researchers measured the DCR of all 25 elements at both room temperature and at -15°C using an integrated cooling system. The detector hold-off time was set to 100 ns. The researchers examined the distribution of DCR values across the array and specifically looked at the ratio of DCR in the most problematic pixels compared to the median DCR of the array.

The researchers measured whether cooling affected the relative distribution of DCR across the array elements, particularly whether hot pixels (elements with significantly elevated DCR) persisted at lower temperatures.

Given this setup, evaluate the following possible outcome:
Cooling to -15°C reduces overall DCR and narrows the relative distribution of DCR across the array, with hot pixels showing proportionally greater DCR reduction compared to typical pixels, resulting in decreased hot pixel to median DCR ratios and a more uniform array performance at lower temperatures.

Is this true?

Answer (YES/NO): NO